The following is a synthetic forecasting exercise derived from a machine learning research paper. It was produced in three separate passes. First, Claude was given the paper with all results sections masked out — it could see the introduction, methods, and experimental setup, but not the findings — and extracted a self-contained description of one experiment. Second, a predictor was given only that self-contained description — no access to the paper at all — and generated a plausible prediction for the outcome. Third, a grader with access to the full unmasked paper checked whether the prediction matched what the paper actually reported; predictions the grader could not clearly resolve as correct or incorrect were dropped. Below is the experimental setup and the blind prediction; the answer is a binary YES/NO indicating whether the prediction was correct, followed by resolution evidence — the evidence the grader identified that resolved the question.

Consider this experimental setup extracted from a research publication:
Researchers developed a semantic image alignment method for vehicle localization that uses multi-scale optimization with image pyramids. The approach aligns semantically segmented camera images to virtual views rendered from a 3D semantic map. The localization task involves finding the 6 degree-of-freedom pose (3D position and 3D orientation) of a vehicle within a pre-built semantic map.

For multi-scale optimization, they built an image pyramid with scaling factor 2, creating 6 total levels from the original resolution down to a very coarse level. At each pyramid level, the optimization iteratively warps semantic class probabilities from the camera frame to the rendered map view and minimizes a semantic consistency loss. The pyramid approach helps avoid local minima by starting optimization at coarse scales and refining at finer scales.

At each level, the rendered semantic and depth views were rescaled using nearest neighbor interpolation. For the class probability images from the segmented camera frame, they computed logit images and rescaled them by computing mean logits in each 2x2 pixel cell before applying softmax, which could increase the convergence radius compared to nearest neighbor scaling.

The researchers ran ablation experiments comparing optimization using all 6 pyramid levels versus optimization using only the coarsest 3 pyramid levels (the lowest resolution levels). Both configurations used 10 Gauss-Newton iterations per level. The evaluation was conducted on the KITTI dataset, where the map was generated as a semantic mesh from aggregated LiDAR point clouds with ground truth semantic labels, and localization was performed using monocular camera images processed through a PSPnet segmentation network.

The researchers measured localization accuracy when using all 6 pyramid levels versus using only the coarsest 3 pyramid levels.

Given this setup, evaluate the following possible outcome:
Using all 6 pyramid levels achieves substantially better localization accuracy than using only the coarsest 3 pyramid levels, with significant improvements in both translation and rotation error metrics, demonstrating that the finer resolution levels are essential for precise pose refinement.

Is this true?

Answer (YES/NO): NO